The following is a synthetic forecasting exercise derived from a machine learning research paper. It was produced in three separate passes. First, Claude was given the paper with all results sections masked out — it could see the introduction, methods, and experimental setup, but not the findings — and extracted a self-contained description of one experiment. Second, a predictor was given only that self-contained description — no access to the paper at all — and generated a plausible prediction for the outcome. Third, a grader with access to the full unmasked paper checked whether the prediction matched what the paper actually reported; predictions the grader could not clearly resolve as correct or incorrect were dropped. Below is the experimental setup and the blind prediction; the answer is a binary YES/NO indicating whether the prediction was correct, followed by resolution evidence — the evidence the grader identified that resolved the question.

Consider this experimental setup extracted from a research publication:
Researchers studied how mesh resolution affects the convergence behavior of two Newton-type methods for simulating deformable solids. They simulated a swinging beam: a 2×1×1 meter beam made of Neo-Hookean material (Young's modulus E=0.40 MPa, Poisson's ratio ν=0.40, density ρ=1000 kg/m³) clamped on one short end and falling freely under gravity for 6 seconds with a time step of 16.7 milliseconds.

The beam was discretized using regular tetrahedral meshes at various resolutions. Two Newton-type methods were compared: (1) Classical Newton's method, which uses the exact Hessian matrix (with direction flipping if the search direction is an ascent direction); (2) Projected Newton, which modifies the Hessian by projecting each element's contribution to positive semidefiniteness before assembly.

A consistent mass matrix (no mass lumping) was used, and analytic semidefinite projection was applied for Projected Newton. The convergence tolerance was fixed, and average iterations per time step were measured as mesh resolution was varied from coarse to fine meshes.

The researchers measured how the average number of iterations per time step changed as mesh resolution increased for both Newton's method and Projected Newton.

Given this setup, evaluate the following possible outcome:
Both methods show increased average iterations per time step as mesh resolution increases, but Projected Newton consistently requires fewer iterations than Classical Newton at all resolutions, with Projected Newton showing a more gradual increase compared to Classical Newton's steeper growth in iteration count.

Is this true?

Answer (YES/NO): NO